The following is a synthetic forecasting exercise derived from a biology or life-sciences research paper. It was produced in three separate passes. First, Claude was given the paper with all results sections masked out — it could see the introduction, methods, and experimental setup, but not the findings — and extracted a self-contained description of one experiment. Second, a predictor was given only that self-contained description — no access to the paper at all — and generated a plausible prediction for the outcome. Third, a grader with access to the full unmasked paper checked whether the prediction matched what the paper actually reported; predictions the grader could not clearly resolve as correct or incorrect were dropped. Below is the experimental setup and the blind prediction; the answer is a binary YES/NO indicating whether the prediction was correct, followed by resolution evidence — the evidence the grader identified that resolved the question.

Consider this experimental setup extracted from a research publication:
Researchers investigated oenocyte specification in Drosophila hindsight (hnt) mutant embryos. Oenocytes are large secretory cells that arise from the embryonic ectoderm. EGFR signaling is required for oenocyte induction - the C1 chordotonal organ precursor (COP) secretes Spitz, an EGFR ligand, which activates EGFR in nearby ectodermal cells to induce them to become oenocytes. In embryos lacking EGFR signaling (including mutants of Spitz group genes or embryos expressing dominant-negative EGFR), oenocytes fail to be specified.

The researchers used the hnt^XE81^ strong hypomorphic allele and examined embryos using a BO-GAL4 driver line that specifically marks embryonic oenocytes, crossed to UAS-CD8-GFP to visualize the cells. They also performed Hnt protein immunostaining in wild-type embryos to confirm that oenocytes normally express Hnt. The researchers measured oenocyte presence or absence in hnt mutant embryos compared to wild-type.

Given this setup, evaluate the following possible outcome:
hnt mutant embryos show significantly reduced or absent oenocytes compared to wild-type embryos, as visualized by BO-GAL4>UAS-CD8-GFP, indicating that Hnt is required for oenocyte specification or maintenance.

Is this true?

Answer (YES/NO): YES